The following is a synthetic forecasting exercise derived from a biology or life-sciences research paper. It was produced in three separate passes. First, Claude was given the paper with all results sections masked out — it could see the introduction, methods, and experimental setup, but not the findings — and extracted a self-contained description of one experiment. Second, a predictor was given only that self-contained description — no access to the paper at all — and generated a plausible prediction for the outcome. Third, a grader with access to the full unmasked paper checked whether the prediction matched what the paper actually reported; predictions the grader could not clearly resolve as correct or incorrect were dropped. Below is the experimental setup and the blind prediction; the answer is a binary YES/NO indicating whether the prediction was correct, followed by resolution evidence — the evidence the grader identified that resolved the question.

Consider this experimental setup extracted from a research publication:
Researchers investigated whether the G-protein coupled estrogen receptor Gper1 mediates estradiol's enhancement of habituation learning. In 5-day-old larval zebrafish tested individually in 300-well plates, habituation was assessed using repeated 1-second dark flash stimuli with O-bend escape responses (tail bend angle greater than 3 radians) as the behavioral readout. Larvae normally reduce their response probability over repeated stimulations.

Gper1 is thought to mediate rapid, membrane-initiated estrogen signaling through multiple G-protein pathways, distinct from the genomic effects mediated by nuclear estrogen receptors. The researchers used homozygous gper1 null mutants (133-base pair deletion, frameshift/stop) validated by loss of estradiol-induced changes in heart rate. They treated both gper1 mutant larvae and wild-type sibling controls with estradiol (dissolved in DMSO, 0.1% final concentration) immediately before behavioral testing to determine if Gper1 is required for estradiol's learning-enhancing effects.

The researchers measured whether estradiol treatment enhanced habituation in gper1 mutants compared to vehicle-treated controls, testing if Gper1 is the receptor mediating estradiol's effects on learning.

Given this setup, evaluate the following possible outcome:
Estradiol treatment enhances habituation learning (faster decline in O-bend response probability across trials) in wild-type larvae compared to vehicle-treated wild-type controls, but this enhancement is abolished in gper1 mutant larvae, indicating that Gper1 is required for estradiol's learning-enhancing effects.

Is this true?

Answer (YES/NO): NO